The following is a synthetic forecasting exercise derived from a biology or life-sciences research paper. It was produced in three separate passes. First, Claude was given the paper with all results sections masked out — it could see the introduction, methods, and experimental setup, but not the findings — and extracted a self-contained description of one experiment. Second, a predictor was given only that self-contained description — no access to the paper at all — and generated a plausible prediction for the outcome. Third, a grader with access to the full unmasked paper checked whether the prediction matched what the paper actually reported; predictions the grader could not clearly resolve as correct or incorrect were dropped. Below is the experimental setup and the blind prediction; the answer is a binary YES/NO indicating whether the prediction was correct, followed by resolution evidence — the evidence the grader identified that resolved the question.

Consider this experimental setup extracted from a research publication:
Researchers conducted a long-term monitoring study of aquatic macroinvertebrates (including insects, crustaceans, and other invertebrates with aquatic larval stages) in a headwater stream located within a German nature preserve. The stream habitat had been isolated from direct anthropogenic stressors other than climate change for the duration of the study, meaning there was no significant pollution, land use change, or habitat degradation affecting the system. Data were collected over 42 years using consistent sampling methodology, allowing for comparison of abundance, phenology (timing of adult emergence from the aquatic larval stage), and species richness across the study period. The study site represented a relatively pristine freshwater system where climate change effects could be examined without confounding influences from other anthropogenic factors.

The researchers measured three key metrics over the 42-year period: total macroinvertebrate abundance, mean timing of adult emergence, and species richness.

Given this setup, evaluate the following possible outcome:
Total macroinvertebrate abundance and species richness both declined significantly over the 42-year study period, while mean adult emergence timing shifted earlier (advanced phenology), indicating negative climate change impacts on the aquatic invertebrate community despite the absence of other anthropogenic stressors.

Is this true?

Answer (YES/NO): NO